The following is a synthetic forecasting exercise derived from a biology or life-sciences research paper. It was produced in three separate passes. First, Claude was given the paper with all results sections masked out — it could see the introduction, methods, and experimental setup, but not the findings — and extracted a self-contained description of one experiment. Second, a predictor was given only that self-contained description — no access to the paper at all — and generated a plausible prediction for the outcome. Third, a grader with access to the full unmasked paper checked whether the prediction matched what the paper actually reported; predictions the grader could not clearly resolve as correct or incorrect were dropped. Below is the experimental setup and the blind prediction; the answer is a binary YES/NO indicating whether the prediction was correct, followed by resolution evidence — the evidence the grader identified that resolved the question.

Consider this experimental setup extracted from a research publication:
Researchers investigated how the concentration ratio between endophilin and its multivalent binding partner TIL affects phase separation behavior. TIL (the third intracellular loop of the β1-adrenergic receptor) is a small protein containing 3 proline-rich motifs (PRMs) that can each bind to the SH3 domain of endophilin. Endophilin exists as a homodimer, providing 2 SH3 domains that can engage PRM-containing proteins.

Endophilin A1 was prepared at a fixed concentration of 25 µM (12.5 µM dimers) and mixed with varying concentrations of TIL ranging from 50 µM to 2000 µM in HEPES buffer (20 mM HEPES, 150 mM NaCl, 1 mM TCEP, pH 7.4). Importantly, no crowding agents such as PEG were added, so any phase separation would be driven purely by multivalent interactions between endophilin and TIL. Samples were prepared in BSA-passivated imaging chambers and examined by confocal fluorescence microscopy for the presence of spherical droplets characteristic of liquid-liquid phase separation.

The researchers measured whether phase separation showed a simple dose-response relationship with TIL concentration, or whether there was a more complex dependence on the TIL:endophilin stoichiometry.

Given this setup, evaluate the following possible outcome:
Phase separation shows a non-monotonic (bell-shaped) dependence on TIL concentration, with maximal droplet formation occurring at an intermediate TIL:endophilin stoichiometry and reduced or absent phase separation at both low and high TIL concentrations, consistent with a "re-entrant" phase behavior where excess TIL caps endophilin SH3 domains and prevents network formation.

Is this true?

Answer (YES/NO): YES